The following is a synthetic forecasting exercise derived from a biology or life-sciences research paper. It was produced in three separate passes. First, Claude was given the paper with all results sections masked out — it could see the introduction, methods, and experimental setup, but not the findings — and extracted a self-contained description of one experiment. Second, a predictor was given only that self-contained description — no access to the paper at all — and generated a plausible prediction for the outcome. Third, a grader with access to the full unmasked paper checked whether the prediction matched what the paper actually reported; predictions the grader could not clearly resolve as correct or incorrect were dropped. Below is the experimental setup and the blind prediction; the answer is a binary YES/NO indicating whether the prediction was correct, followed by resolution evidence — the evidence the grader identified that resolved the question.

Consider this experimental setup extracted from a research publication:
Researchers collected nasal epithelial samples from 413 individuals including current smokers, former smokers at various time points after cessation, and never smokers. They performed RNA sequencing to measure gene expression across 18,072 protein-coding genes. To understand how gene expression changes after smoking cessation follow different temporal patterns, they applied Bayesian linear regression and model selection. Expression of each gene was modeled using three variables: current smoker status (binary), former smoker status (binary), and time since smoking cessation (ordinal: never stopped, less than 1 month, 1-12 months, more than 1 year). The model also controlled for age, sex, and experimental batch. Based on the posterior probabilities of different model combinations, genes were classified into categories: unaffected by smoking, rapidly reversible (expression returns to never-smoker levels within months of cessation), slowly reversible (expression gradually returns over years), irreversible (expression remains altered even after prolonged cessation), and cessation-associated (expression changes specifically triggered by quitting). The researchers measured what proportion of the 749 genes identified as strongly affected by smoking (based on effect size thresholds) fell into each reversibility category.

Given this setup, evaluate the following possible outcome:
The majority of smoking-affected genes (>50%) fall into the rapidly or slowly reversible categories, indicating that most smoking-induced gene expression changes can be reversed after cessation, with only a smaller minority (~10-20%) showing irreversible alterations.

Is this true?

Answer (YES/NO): NO